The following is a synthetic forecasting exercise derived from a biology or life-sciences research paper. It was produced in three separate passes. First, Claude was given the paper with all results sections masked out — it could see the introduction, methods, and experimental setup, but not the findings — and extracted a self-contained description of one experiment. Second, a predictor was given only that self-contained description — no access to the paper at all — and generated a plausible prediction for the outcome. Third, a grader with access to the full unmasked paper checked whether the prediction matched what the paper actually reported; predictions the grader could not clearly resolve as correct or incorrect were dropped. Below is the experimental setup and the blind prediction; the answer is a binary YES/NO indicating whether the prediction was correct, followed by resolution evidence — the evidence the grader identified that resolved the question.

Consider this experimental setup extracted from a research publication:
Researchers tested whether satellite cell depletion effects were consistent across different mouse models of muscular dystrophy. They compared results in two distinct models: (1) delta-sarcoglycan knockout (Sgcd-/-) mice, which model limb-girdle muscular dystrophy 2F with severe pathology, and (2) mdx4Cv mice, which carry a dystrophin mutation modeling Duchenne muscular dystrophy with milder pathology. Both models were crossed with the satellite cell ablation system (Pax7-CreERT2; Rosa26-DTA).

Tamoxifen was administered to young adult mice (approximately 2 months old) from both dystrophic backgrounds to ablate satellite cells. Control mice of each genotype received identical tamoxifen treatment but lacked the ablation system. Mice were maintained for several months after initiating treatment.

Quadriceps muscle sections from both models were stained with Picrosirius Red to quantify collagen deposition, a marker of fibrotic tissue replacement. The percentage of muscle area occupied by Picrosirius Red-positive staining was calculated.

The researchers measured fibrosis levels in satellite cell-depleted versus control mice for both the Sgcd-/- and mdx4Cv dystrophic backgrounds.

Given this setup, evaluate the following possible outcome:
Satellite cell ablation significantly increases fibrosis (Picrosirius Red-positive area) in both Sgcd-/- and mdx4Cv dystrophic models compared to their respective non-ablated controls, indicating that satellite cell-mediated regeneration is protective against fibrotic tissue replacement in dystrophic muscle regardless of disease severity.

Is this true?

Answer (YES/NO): NO